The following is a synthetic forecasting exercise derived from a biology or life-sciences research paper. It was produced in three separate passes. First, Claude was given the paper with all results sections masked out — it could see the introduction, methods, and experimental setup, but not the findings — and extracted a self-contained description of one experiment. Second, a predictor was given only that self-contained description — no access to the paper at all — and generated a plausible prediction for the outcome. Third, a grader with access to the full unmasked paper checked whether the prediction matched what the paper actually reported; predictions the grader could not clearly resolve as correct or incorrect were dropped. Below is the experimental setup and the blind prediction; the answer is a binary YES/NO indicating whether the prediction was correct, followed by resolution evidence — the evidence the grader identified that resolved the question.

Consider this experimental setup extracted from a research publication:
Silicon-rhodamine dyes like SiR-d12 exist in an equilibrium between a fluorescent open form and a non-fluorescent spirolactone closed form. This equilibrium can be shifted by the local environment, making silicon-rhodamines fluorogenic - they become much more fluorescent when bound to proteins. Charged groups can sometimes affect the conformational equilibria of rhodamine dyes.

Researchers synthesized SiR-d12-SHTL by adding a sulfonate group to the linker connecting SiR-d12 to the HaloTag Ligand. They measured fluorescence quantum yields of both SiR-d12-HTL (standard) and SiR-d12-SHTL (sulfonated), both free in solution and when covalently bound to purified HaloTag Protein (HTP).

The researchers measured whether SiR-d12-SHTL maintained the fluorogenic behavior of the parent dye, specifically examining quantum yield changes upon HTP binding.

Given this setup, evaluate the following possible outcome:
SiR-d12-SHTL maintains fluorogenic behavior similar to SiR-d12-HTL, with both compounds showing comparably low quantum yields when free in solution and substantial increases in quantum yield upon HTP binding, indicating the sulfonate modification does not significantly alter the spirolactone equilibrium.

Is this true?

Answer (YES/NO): YES